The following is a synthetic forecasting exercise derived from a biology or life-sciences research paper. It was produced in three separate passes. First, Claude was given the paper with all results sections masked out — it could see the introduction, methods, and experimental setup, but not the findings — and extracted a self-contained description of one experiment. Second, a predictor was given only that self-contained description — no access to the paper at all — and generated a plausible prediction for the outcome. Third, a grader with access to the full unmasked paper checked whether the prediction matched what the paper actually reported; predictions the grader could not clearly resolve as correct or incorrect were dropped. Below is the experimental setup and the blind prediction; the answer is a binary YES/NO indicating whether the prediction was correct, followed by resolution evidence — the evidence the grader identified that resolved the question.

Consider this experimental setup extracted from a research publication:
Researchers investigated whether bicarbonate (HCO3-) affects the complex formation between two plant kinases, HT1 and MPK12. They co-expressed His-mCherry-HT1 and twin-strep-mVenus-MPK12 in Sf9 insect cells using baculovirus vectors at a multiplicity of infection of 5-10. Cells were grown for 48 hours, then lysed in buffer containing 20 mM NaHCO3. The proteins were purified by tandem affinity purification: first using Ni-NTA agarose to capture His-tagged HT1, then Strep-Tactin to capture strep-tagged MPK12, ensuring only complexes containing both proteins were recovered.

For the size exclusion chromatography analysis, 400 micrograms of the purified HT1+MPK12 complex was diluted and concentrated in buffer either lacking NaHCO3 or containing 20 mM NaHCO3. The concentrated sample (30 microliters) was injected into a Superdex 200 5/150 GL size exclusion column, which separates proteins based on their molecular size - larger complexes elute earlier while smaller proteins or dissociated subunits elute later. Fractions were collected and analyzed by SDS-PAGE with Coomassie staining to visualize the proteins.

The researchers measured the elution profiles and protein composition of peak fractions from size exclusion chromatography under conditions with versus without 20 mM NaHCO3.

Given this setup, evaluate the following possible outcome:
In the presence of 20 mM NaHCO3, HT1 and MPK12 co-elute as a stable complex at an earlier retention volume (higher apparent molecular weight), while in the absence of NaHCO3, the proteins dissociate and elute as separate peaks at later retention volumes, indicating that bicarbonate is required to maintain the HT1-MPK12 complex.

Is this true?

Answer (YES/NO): YES